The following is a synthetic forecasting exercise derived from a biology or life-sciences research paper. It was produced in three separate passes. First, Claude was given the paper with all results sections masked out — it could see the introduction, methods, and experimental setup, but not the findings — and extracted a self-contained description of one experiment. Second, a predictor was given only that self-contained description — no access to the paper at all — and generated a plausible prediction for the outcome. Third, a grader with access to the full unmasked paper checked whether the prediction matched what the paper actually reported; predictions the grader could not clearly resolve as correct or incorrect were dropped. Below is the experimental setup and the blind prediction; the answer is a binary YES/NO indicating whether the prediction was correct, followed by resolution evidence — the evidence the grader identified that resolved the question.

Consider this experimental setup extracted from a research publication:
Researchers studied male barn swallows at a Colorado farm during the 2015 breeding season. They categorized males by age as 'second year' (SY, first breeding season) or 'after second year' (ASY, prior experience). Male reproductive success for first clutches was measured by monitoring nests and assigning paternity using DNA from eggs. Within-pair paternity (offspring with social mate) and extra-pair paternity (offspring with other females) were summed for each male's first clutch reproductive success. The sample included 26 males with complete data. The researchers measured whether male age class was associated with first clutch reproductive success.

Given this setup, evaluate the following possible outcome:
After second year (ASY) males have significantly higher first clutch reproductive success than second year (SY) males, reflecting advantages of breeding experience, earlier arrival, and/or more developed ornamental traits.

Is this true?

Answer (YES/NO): YES